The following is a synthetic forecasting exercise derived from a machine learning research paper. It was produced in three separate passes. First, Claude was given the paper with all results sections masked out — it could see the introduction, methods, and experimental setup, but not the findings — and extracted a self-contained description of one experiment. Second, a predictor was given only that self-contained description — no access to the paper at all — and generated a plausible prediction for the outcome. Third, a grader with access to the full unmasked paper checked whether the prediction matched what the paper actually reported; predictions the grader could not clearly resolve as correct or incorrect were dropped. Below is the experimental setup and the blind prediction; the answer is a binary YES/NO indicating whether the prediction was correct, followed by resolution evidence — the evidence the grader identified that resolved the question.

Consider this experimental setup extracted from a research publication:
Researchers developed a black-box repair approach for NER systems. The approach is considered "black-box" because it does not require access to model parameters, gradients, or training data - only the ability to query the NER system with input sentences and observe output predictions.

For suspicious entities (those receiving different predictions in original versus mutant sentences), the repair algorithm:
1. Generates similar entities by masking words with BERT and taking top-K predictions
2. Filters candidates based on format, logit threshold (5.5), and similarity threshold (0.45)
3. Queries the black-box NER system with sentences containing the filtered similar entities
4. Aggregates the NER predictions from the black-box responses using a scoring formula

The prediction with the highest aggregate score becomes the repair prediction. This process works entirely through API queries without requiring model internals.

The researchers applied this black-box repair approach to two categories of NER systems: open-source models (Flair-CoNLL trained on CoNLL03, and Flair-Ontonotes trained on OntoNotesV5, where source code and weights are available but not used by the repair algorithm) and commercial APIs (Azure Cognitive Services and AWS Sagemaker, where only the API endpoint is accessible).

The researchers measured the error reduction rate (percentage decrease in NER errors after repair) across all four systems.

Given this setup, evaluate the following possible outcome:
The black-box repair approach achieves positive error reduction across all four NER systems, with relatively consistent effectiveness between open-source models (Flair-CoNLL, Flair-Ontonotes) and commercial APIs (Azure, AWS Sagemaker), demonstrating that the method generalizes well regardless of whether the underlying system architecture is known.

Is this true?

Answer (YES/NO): YES